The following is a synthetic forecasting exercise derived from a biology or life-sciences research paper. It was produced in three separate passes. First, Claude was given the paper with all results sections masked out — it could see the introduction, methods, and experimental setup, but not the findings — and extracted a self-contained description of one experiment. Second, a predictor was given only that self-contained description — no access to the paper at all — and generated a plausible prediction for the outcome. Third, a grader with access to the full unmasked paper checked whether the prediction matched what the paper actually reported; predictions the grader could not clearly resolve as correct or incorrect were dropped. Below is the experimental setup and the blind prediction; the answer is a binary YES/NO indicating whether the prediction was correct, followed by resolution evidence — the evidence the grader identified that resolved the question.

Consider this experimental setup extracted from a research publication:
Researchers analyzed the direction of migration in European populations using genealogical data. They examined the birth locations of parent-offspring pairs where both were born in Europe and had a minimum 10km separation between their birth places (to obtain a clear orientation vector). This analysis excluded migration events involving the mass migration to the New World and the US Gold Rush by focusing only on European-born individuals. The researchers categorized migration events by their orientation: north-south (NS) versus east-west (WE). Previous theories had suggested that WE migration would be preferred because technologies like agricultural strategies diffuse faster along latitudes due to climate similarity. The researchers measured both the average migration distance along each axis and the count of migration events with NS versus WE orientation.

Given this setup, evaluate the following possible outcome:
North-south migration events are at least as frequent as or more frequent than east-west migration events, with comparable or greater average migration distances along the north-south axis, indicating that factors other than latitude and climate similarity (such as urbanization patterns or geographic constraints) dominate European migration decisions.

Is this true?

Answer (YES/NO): YES